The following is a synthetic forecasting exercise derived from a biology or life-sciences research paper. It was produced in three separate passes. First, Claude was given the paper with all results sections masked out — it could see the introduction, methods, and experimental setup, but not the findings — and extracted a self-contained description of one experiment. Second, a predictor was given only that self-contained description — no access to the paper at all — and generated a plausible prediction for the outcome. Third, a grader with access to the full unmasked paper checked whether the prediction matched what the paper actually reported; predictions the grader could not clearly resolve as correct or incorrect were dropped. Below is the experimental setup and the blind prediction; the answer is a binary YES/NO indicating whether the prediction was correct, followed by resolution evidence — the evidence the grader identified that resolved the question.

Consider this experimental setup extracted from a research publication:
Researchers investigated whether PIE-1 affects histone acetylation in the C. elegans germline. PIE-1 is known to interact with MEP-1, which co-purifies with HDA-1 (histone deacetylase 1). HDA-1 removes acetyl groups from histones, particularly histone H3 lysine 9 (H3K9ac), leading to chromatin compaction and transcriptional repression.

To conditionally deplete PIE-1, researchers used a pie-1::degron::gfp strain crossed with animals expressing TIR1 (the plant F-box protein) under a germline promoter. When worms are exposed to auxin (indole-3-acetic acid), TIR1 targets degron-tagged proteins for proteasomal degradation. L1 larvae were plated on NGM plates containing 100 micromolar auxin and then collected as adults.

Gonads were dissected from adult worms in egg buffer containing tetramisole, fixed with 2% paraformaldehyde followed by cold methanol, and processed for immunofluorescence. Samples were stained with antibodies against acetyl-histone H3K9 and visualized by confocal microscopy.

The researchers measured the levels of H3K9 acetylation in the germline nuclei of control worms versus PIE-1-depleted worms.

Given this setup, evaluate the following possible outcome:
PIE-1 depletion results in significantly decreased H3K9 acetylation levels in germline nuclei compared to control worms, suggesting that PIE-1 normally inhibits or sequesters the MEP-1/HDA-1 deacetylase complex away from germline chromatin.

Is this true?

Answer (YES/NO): NO